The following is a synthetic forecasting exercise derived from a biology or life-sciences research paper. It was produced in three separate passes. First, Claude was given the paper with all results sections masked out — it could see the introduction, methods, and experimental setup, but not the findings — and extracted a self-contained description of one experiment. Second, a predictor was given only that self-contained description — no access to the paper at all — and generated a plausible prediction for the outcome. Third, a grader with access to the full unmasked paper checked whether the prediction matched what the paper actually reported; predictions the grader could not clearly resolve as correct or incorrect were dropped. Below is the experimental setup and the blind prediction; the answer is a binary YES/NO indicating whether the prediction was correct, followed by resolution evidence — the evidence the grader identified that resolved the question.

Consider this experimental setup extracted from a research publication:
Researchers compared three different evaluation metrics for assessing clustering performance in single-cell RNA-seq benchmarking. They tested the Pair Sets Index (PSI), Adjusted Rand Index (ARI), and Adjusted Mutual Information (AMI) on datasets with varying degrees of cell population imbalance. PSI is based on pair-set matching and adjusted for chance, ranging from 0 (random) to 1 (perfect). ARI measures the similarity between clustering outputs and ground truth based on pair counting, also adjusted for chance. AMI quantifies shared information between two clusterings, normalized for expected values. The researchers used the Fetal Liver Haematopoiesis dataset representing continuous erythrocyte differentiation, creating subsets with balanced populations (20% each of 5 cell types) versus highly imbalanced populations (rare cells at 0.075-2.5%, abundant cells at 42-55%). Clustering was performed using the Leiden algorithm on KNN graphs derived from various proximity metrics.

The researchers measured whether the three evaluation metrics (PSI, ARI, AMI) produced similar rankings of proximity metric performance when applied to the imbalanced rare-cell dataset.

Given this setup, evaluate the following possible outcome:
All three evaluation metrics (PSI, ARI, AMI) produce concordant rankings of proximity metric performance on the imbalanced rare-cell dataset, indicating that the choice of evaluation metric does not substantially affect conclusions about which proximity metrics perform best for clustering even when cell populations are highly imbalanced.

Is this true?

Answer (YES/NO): NO